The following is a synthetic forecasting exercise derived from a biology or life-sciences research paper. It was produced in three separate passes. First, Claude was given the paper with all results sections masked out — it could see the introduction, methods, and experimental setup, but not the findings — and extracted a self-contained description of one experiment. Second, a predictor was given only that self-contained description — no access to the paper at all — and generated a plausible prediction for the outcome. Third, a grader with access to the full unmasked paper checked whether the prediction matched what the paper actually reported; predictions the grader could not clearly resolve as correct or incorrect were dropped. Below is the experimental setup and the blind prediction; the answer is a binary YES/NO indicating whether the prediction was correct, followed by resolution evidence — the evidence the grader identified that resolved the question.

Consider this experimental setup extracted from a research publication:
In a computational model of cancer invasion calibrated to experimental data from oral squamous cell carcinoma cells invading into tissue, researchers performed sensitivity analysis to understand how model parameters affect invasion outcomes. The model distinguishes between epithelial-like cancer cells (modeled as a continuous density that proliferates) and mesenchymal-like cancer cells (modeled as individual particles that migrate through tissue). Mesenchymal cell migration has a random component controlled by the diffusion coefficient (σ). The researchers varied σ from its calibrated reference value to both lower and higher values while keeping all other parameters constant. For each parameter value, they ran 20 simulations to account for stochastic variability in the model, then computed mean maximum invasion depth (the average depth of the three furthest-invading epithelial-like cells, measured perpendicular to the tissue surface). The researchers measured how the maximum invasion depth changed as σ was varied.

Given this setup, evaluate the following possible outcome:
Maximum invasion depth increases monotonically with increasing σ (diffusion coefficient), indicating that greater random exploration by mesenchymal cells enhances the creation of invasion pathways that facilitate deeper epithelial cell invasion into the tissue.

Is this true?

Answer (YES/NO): YES